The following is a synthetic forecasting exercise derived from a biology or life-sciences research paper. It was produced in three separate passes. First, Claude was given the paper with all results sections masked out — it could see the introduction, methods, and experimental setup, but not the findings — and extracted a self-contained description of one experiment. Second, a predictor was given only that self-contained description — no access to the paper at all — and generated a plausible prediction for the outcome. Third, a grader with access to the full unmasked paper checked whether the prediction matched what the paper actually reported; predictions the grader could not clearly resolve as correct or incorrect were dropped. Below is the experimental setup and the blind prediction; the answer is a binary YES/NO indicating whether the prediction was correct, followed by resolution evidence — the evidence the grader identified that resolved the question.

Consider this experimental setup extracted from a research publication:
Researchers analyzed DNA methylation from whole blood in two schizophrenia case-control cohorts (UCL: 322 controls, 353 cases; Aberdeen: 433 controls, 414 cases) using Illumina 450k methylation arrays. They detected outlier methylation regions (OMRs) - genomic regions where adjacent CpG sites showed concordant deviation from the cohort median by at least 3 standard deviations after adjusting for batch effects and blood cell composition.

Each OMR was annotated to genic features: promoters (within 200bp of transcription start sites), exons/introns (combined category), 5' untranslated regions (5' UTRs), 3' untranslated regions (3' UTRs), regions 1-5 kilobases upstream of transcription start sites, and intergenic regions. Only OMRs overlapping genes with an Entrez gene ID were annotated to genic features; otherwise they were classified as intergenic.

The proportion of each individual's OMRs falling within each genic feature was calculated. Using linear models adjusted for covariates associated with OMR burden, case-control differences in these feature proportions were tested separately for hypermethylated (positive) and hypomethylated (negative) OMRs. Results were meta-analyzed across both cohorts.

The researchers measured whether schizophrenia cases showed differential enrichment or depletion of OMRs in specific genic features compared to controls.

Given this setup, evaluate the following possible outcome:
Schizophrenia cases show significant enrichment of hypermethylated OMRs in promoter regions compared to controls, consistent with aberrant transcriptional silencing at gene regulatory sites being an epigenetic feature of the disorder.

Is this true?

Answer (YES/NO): NO